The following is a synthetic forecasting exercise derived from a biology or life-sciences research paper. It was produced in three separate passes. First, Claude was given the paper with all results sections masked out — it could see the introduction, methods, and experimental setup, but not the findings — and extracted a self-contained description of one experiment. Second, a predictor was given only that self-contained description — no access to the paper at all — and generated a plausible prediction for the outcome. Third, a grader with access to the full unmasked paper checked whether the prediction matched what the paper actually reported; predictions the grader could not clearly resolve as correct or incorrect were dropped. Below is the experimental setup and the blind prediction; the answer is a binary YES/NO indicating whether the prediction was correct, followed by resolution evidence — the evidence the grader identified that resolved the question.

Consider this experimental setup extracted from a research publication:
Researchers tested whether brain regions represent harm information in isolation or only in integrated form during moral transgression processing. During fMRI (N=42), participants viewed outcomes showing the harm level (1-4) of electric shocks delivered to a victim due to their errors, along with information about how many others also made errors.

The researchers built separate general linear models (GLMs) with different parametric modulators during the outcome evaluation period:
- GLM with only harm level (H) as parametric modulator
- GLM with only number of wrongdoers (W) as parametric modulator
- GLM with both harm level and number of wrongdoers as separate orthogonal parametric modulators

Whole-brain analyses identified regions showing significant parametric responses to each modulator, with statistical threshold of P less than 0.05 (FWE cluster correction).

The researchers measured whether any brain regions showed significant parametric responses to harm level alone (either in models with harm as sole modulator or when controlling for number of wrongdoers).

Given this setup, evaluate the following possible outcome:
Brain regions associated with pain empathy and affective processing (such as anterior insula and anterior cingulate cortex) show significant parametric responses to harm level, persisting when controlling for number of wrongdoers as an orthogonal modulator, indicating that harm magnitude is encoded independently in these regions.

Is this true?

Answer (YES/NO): NO